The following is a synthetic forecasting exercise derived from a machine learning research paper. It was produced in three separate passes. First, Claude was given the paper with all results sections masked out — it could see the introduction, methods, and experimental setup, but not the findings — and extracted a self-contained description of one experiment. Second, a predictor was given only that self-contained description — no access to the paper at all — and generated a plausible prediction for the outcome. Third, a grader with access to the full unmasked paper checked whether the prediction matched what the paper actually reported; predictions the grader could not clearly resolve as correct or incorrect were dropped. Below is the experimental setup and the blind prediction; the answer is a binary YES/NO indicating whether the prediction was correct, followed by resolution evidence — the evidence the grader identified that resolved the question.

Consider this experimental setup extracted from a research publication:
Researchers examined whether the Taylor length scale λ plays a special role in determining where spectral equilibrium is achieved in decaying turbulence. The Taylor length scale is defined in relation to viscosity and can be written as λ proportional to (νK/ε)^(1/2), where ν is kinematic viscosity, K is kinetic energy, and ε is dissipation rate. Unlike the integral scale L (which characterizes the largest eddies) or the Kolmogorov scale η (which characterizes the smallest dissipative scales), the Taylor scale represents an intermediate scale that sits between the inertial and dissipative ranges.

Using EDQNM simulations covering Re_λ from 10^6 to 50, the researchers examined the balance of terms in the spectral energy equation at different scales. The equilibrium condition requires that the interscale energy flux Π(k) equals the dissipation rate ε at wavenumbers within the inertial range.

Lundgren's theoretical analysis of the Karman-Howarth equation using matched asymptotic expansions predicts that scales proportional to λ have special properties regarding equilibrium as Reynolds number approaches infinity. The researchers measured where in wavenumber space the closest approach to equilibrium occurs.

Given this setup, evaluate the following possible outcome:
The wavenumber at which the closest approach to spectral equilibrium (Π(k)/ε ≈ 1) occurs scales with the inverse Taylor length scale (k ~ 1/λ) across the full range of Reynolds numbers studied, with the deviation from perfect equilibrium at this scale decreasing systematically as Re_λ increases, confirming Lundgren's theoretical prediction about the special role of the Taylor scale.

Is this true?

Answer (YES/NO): YES